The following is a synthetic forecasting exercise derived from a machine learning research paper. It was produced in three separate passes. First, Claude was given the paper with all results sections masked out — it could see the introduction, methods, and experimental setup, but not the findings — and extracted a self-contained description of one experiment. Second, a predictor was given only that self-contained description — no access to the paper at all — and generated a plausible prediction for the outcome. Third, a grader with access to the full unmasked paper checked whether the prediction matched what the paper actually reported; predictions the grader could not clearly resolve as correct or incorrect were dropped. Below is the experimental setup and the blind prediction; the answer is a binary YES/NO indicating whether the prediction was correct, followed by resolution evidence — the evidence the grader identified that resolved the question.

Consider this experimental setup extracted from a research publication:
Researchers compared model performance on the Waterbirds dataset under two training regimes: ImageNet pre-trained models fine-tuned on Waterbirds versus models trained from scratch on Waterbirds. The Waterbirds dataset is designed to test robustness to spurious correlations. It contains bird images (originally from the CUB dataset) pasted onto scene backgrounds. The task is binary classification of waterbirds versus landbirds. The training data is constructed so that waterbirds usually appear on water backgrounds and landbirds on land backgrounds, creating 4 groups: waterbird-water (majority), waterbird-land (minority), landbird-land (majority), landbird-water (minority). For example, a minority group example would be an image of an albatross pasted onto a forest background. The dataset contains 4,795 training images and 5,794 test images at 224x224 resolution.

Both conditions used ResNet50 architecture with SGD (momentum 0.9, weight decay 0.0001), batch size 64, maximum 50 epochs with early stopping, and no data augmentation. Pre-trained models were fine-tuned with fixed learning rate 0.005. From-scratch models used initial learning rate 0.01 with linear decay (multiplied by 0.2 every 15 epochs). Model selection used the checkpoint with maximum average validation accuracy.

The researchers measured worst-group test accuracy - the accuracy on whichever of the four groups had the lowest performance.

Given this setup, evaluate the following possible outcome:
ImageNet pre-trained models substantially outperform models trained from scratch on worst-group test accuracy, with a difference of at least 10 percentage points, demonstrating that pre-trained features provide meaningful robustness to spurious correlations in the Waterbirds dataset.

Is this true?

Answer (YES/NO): YES